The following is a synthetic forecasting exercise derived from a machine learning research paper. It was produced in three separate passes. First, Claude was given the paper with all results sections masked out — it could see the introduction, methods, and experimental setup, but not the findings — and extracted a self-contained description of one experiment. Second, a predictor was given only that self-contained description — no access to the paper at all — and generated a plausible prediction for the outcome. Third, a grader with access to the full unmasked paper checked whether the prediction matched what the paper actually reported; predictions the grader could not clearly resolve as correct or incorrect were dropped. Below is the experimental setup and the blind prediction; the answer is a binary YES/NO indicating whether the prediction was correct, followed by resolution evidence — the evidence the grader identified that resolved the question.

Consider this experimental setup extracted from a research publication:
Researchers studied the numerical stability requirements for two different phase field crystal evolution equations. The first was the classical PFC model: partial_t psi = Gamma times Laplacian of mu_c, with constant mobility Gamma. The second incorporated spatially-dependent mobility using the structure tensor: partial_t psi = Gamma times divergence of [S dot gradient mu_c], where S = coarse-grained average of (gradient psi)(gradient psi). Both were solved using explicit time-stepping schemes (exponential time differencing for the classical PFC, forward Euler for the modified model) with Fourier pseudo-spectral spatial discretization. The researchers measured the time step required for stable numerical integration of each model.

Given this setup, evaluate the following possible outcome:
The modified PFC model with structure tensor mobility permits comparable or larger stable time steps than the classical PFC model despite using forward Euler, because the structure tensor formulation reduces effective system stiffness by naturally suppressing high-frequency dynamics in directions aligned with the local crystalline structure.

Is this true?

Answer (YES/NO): NO